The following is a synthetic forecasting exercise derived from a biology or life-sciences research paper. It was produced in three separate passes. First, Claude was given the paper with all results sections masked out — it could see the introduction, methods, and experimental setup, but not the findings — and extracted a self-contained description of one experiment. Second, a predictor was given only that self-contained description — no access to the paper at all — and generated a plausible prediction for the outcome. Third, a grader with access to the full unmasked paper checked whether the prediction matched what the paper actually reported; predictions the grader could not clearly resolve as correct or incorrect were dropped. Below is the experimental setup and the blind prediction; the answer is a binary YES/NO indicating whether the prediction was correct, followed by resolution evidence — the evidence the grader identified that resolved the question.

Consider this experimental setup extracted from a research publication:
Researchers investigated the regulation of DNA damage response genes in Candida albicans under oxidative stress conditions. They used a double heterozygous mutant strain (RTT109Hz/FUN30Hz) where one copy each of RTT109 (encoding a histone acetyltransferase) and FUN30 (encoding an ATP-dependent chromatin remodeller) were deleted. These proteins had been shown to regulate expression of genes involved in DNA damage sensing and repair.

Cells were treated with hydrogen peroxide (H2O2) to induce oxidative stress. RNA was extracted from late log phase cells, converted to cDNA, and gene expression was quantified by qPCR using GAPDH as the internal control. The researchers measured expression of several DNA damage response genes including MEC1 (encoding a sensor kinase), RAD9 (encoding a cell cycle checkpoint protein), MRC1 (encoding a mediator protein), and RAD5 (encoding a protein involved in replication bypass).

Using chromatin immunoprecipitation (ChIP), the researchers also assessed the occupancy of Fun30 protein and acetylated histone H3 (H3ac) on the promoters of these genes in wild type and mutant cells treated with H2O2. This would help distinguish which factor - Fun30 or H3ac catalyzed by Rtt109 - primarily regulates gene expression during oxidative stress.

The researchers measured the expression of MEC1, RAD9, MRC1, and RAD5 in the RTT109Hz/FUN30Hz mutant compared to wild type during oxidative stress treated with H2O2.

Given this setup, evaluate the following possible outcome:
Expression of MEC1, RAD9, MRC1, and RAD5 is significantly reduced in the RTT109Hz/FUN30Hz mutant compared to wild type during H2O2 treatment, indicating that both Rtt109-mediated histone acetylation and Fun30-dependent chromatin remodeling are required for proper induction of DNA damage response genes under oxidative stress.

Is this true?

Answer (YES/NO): NO